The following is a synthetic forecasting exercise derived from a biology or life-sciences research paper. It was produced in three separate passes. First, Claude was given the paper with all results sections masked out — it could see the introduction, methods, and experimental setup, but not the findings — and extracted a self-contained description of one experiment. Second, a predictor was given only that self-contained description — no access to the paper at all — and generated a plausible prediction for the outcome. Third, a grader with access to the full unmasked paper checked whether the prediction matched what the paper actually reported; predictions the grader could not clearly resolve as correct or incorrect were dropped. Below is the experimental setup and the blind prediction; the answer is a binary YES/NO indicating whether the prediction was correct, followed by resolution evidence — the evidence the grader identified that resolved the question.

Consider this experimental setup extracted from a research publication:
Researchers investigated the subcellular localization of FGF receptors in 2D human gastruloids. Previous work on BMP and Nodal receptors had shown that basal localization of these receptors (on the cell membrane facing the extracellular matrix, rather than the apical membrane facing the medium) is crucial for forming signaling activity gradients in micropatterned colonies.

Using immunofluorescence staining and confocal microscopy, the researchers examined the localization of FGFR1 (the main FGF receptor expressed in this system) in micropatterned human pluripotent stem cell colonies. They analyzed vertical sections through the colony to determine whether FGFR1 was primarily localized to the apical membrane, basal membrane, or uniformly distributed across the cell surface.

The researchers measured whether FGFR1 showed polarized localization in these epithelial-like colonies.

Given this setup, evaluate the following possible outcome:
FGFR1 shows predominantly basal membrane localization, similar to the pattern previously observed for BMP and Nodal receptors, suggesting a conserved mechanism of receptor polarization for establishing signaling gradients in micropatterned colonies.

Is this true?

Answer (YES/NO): YES